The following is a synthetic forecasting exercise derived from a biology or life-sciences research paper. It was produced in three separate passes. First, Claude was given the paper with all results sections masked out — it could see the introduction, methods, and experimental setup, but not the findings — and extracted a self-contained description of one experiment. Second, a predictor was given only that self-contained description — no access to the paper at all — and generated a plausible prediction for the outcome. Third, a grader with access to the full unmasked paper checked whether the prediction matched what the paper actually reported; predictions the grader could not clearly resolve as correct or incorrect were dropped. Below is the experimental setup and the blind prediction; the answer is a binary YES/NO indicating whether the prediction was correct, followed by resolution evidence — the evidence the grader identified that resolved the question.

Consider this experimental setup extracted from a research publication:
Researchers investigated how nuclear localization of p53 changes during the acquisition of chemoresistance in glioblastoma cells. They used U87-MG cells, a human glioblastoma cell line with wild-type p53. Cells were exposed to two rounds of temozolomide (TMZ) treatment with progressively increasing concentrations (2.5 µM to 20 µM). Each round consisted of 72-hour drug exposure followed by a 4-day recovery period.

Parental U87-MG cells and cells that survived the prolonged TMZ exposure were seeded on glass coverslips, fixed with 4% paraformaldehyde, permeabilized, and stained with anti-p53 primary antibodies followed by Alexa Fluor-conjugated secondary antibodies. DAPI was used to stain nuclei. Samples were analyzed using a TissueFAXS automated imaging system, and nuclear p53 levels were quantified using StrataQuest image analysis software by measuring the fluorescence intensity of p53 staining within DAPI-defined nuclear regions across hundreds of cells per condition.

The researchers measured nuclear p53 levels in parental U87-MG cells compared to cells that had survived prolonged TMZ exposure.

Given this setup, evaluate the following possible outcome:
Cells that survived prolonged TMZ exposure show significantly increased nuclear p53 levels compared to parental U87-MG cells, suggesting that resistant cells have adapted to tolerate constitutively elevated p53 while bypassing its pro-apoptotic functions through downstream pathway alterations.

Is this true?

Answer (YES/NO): NO